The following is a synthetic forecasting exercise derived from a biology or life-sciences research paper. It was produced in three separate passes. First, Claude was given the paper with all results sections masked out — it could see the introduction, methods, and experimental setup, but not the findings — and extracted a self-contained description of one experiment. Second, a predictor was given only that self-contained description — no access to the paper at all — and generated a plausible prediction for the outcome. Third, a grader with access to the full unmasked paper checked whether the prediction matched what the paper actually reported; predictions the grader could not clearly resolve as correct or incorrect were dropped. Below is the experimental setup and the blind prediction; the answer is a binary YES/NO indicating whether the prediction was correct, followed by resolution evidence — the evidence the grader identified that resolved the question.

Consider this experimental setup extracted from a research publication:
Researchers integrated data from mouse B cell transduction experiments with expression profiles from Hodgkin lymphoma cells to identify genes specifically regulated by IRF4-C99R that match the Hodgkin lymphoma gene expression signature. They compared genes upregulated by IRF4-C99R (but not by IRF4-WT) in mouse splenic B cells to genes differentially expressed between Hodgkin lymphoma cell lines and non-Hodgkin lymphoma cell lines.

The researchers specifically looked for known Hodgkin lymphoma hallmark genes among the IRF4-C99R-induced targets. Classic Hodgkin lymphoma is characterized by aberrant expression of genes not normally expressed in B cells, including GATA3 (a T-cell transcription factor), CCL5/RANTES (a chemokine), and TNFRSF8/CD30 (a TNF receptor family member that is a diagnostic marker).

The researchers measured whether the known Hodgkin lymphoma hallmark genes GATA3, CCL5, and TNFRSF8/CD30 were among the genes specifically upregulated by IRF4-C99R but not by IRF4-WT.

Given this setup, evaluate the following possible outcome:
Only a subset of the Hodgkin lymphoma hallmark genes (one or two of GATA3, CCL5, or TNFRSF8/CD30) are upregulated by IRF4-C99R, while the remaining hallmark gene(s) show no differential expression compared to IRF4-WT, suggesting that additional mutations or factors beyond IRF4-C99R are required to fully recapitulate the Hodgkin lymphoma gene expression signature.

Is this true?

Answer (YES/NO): NO